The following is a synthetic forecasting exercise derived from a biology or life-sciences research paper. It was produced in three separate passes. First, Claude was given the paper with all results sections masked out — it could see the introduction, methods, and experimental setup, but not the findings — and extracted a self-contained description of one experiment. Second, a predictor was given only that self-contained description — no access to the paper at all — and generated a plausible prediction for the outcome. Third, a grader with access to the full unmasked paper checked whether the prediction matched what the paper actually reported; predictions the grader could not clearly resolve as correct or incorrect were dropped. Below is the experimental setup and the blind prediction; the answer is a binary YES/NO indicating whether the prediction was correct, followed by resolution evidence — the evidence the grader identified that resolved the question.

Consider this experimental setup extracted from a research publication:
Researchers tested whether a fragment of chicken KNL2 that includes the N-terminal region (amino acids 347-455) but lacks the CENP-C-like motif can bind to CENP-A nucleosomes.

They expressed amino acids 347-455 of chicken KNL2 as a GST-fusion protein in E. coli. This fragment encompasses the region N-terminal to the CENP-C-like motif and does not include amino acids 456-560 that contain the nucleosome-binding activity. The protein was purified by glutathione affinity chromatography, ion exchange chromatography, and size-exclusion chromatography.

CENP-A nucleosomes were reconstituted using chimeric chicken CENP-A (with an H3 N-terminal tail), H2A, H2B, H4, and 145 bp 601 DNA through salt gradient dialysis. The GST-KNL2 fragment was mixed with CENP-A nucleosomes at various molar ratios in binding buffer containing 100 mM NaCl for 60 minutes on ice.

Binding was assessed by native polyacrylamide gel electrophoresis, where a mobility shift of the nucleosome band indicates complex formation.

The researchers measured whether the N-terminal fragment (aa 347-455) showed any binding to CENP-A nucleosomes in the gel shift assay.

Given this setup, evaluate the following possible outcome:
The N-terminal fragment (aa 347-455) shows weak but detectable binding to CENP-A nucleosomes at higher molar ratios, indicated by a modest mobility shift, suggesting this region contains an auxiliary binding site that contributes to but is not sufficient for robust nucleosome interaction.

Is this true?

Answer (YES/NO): NO